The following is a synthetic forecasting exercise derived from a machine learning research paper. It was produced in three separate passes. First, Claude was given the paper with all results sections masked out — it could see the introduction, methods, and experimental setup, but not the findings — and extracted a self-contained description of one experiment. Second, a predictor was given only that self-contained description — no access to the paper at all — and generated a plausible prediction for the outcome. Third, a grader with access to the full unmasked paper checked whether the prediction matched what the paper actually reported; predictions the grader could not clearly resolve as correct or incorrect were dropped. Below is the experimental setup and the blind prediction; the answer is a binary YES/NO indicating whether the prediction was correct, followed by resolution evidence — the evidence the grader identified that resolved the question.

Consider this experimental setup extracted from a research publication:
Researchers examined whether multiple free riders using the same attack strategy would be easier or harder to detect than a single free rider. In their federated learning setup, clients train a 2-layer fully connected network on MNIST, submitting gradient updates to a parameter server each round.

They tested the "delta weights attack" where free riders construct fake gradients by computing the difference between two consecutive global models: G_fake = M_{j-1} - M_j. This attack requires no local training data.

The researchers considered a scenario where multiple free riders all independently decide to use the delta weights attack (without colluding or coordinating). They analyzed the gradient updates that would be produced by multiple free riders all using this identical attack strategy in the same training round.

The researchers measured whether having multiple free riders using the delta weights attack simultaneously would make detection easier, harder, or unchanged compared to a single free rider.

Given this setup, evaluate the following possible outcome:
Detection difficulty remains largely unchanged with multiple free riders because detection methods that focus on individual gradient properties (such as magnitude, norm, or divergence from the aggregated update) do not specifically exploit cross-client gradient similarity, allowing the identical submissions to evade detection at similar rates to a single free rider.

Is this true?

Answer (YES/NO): NO